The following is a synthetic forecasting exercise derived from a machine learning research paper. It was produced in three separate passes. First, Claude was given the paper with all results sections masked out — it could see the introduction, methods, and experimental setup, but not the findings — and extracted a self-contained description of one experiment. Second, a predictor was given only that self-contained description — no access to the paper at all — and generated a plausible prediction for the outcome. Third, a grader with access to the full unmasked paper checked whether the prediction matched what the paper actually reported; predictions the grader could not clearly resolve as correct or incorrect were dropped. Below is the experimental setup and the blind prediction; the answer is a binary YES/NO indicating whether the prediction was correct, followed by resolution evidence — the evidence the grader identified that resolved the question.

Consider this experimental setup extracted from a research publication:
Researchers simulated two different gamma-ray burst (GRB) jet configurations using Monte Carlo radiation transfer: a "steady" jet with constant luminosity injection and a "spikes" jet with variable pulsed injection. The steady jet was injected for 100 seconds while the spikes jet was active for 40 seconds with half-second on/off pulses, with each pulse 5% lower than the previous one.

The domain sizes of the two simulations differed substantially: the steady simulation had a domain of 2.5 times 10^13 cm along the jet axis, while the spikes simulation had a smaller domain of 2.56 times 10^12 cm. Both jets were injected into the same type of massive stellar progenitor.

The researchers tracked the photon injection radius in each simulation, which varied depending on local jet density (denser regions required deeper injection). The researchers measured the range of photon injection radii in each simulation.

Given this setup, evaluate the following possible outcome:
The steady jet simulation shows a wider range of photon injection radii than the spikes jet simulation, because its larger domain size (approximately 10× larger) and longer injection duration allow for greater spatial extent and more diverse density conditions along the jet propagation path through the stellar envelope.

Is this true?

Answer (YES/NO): NO